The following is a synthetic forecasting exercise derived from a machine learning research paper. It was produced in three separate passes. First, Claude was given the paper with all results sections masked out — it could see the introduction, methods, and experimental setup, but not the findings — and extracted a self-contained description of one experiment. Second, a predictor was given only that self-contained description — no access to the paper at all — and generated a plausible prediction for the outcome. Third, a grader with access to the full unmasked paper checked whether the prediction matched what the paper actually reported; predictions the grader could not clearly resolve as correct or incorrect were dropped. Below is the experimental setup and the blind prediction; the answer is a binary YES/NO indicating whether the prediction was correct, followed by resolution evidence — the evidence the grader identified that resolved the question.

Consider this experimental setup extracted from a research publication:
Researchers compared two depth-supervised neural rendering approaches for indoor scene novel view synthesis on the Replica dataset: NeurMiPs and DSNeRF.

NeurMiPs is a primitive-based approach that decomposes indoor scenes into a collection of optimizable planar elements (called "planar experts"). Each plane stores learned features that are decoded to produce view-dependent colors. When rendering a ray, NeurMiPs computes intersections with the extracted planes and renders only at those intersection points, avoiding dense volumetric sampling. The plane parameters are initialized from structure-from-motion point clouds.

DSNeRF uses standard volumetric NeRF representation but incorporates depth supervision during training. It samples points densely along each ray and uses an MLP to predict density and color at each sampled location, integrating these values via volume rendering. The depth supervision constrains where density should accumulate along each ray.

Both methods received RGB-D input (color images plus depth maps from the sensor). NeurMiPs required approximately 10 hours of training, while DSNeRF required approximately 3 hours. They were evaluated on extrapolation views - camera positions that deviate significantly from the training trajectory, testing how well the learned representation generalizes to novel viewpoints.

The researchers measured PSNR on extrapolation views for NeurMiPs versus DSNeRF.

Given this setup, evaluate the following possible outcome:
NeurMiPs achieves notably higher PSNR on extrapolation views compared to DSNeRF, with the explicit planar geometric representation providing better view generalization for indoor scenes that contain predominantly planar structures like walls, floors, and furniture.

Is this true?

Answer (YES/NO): YES